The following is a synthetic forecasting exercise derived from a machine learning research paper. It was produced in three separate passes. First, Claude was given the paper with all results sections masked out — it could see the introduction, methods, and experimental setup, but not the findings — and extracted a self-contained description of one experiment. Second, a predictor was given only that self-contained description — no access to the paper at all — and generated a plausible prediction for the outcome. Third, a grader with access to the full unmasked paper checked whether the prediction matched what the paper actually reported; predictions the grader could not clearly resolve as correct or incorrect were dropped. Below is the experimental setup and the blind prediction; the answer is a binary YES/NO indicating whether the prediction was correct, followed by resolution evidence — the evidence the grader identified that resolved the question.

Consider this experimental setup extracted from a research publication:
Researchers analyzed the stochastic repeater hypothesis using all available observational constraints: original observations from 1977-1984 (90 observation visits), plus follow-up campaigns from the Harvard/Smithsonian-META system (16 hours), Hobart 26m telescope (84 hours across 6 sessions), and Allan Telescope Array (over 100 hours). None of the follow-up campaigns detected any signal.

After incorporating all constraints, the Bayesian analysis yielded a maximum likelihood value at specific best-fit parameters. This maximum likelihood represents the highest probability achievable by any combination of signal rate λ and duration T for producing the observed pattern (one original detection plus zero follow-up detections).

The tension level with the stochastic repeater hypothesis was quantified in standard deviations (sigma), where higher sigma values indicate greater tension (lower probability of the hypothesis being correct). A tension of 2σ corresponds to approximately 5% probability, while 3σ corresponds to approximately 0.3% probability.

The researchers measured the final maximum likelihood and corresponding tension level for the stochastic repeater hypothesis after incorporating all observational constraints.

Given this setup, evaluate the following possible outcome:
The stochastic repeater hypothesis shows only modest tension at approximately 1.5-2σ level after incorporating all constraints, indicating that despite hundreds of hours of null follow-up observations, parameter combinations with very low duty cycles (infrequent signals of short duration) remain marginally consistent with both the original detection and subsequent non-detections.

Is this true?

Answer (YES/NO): NO